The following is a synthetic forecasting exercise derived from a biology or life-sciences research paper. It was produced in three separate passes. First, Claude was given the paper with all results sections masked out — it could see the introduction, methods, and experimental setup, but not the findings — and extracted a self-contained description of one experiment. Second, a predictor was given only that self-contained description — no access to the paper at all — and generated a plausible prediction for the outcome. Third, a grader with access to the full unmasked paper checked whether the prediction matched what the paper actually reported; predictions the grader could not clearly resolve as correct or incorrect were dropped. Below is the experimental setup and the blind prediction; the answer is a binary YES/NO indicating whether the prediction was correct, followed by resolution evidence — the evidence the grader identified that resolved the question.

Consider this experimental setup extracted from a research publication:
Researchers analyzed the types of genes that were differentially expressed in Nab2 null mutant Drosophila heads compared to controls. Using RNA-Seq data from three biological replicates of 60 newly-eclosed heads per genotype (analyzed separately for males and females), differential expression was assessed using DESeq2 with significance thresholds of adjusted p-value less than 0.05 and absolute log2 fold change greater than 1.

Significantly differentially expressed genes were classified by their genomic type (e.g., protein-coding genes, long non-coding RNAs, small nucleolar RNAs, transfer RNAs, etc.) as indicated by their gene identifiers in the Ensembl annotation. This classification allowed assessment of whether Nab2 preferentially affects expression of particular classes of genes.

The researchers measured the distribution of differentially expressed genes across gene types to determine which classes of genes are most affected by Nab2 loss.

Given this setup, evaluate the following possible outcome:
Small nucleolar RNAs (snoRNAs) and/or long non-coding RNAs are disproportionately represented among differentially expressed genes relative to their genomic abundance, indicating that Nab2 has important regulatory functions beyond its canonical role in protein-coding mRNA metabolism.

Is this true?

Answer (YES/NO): NO